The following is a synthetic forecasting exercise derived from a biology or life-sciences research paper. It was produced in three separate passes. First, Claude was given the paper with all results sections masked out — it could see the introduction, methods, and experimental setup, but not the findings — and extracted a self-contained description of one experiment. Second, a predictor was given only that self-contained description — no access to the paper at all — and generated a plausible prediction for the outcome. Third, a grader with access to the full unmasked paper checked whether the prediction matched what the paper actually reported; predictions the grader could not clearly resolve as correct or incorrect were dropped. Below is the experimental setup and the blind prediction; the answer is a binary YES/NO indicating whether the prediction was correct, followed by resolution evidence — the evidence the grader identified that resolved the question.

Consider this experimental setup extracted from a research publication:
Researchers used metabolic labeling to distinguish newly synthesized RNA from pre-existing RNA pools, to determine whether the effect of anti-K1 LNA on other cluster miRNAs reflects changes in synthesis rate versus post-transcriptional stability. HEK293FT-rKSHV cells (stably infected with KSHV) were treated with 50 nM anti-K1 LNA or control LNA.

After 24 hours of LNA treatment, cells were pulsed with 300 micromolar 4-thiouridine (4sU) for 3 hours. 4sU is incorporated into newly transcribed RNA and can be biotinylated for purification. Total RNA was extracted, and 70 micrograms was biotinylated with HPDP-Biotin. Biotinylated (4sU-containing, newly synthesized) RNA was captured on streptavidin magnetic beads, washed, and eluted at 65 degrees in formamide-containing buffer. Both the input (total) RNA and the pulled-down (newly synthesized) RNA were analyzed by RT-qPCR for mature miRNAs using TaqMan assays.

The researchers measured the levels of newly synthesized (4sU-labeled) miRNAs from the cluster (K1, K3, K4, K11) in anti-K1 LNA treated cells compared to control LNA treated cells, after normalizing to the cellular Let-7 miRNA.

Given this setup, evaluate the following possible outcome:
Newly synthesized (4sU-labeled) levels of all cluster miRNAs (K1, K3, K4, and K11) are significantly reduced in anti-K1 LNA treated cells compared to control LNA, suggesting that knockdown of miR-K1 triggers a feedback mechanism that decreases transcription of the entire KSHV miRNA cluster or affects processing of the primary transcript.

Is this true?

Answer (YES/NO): YES